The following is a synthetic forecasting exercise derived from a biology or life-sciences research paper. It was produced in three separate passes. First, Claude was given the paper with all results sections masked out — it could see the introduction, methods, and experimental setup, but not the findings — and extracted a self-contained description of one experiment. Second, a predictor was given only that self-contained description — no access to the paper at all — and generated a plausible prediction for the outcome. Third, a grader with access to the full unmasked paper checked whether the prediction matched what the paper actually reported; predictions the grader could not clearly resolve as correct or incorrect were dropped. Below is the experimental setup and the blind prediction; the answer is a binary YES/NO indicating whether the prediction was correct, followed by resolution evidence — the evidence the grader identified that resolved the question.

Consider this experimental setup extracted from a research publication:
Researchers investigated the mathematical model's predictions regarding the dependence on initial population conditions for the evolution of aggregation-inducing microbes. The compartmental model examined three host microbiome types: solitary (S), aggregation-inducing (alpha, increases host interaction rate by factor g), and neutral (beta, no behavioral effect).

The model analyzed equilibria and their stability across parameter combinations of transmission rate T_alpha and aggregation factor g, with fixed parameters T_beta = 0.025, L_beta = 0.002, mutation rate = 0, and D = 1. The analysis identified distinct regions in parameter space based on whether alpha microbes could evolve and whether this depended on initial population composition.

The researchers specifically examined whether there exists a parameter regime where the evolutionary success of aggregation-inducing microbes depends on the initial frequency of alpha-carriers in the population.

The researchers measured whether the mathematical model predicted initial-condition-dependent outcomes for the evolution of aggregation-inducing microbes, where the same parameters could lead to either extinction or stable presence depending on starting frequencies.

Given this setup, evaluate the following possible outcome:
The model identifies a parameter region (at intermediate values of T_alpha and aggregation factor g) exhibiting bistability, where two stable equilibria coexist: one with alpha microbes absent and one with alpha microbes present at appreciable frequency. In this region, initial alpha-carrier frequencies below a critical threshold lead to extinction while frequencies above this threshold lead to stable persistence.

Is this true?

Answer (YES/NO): YES